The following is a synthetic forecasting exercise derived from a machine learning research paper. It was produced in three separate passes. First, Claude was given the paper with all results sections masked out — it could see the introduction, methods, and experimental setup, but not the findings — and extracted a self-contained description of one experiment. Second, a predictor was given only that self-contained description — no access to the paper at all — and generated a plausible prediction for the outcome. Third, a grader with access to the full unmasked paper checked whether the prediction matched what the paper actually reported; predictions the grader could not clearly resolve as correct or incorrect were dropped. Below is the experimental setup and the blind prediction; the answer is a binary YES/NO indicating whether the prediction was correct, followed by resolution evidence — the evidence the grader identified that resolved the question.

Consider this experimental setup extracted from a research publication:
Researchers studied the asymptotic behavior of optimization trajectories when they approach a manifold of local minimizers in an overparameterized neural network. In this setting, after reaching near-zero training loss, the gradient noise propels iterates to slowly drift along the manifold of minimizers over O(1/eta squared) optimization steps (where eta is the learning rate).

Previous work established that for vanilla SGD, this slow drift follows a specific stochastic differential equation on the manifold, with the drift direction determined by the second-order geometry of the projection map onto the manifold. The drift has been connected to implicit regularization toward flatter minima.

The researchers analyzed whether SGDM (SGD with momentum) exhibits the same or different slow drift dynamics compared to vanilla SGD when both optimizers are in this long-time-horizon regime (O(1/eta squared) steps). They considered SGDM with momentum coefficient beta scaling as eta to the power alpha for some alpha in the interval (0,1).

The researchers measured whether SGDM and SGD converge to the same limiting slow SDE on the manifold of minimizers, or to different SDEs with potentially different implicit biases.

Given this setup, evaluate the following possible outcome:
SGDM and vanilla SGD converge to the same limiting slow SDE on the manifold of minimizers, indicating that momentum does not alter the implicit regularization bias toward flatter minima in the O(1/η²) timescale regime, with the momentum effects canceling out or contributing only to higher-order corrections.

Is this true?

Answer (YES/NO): YES